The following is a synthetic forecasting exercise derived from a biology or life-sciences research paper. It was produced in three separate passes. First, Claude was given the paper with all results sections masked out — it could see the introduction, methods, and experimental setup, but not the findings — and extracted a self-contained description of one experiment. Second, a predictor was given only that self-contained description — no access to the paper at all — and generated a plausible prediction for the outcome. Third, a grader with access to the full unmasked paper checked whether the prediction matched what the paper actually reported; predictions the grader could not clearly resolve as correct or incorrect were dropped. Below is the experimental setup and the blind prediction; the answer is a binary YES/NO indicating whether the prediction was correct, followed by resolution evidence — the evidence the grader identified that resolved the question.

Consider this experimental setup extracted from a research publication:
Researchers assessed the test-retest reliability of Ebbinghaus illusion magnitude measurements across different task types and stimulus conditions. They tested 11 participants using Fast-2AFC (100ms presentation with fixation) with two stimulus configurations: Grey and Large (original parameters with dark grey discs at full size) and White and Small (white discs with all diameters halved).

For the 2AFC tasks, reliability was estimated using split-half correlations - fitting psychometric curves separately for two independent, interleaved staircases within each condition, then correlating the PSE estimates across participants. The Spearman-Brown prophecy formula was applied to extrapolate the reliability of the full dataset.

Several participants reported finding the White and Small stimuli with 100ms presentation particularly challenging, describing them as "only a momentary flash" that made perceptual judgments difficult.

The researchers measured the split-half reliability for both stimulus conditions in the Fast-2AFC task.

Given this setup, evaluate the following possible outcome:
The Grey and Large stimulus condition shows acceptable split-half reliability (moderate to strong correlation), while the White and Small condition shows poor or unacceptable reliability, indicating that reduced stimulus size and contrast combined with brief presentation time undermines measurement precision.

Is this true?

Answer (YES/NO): YES